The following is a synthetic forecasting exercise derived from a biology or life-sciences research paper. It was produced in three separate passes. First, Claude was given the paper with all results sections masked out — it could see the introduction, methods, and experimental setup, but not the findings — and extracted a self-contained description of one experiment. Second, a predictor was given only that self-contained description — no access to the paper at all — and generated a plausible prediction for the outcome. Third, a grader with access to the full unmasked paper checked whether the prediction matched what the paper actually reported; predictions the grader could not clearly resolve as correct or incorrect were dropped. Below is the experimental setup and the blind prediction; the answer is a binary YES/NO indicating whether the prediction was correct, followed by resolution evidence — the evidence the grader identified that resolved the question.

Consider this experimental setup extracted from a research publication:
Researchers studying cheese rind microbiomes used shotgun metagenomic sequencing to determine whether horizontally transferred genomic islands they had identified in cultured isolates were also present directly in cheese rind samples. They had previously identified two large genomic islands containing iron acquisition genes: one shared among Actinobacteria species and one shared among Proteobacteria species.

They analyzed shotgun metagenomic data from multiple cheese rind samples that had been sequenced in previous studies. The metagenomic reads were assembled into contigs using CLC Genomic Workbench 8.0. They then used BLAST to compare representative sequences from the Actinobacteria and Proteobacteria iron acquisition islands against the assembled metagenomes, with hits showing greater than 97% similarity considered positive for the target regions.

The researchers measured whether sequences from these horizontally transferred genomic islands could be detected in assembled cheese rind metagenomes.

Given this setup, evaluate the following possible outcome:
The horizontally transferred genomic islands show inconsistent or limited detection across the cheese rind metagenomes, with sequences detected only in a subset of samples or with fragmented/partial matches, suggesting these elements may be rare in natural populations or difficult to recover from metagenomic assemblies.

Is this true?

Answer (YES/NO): NO